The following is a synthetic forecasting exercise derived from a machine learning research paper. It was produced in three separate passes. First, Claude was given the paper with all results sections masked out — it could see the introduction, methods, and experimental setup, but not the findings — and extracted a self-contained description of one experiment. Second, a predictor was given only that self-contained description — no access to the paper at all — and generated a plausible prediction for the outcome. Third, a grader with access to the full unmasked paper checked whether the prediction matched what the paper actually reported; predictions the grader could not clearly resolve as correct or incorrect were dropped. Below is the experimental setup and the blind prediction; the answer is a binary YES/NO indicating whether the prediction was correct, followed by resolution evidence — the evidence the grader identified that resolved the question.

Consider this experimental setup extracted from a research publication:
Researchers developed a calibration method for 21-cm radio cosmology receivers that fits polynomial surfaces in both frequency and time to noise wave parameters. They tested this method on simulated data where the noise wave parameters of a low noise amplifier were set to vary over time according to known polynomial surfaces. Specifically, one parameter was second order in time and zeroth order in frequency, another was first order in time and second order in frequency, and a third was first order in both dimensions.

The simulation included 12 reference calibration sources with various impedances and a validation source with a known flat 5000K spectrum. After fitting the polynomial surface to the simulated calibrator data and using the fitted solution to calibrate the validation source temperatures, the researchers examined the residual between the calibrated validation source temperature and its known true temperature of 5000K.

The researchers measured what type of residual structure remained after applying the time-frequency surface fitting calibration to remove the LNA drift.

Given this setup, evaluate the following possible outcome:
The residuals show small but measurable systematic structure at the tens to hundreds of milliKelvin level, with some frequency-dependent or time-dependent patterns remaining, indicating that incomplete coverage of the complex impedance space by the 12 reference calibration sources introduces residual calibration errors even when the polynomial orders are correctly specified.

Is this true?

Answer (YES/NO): NO